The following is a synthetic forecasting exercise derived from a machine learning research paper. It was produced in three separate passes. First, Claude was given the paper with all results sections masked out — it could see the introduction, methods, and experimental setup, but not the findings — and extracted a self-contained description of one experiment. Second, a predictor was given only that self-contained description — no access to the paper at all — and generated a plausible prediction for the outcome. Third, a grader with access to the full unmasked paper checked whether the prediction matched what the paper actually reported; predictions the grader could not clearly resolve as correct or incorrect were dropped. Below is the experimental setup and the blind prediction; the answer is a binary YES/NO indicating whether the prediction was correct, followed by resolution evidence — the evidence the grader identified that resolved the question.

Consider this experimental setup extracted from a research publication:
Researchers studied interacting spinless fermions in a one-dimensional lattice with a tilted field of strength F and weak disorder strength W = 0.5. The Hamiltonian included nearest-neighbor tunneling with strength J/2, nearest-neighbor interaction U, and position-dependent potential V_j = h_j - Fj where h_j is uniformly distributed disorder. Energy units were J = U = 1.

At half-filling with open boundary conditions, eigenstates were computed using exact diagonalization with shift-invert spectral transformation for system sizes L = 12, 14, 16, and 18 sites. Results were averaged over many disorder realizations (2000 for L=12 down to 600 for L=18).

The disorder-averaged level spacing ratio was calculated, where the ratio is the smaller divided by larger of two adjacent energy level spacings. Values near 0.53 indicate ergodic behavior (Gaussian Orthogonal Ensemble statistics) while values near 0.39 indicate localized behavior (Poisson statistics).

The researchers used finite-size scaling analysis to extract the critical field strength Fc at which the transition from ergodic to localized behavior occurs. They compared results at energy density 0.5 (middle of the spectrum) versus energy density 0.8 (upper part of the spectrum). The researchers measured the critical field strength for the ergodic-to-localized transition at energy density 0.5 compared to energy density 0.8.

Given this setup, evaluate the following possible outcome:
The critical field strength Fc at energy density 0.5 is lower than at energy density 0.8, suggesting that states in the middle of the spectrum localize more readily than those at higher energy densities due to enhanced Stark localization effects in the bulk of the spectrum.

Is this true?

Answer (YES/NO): NO